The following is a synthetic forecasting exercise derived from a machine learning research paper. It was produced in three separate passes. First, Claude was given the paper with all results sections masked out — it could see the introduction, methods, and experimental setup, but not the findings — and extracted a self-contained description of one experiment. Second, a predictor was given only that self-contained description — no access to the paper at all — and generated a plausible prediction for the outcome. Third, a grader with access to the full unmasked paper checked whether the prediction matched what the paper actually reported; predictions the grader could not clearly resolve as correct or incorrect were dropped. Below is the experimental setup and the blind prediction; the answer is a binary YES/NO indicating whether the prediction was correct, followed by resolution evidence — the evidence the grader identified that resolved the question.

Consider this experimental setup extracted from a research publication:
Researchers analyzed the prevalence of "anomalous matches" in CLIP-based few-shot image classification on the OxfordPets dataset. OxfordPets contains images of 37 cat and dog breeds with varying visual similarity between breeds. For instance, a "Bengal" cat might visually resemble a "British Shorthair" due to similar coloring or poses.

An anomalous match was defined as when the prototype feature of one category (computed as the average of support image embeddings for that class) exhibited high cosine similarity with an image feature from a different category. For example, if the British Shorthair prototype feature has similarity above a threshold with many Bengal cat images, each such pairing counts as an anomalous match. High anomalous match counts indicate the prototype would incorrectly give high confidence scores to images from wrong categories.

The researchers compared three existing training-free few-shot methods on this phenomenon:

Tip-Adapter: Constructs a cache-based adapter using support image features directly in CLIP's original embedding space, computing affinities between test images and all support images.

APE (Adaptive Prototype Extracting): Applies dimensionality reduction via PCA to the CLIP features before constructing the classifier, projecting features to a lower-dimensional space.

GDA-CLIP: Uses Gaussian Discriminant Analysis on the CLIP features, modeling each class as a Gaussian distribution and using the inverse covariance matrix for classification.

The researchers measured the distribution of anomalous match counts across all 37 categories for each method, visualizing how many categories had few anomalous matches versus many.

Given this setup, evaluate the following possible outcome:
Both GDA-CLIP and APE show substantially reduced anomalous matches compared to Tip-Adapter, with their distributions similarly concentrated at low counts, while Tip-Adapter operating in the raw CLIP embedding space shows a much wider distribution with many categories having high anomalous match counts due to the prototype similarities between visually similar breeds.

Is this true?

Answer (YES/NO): NO